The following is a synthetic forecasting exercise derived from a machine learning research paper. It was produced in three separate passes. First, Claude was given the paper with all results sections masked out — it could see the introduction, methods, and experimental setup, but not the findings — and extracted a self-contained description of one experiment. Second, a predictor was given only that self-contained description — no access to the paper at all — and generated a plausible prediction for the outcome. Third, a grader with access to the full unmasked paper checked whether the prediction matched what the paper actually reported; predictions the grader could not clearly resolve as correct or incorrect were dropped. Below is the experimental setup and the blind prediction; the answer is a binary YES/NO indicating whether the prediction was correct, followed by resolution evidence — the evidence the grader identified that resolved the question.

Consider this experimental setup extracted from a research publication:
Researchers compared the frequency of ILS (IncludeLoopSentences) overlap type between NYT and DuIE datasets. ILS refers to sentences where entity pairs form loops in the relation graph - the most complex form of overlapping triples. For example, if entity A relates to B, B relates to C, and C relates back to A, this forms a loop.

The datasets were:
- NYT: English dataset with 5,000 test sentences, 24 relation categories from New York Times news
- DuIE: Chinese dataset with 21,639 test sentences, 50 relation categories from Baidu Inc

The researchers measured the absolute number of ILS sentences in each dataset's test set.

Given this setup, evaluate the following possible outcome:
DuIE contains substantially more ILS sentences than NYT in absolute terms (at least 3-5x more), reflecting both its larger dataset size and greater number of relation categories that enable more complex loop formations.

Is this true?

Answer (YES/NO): YES